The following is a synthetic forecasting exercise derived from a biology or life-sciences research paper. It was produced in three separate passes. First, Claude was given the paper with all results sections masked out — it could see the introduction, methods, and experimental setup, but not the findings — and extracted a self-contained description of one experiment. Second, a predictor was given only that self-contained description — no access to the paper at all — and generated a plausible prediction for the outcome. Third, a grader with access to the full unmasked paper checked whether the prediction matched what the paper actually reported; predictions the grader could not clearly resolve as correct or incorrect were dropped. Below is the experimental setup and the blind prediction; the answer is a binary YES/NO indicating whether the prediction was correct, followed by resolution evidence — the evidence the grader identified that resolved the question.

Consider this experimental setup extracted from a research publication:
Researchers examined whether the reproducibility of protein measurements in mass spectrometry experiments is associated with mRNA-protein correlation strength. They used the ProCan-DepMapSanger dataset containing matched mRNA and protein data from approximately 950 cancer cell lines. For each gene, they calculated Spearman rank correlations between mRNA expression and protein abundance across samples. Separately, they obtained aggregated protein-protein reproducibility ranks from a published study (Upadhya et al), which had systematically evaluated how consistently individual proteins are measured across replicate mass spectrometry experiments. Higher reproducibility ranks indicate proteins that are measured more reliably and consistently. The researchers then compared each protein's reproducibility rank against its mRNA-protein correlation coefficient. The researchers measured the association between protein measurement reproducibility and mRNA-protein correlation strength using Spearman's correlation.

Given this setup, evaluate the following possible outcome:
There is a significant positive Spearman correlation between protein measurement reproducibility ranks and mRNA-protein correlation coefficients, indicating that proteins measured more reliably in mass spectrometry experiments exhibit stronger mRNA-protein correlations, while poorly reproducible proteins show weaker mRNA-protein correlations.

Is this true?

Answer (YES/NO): YES